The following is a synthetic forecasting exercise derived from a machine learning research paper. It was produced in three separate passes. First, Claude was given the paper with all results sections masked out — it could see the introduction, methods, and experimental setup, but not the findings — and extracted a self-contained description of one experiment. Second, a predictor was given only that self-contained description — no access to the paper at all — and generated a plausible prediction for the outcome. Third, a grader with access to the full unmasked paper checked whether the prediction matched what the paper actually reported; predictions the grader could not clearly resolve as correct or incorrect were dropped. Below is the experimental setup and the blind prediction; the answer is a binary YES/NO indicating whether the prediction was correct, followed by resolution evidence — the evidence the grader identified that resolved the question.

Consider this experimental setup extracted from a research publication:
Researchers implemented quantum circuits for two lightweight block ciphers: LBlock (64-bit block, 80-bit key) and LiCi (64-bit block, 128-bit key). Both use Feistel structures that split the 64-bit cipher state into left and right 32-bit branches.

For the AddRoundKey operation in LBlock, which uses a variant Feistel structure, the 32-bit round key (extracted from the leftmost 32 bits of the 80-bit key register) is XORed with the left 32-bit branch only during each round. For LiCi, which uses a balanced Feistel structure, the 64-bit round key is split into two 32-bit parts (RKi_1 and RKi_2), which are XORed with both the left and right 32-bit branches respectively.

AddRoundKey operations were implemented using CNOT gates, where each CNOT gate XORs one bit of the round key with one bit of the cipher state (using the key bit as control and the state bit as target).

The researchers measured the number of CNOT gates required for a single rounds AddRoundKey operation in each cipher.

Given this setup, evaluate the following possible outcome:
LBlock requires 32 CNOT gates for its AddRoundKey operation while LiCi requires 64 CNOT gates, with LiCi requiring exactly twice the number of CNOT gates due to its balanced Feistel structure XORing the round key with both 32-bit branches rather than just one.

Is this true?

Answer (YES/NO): YES